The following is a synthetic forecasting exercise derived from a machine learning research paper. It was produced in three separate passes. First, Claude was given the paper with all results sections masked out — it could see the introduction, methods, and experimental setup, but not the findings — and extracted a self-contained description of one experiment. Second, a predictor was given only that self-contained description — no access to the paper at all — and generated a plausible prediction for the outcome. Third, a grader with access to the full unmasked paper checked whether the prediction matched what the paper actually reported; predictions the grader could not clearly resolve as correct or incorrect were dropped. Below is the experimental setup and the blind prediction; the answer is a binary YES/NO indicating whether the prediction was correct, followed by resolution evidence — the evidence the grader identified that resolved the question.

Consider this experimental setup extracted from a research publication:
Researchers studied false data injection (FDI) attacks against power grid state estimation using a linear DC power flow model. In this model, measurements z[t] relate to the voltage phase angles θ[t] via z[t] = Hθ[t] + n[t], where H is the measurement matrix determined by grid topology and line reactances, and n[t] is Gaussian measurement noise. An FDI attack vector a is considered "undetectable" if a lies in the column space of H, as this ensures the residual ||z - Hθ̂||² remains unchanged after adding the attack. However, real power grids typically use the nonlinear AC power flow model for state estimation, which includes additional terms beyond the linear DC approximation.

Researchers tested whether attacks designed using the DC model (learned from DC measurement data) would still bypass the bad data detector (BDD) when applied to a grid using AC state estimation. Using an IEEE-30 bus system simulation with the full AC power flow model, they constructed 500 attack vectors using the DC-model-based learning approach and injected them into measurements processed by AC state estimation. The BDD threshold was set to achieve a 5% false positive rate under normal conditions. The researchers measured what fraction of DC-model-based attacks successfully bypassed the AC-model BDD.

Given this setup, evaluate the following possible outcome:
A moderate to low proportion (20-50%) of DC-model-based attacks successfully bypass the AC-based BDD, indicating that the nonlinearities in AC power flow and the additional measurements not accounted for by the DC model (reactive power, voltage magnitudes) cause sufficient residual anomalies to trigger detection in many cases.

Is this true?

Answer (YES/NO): NO